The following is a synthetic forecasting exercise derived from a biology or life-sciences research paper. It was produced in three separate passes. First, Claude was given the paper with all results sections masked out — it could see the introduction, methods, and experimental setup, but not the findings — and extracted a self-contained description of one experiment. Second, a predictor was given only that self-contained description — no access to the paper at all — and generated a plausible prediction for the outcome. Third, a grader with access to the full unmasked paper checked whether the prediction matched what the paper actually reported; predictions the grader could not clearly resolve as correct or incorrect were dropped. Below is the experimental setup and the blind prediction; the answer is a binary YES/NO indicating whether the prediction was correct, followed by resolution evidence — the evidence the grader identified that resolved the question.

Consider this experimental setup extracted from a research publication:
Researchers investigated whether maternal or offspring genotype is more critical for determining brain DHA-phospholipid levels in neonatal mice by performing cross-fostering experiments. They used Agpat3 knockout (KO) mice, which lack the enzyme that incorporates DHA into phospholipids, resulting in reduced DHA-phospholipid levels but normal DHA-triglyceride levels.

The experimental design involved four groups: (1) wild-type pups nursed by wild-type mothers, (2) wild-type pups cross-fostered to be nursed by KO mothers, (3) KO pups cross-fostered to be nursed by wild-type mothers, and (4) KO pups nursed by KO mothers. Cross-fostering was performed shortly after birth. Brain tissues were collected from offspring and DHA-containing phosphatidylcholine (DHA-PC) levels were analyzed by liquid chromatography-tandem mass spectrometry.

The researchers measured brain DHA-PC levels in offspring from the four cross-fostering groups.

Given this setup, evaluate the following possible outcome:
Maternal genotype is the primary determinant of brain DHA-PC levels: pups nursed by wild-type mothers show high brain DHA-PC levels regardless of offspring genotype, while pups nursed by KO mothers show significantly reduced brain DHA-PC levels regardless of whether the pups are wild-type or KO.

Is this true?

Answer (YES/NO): NO